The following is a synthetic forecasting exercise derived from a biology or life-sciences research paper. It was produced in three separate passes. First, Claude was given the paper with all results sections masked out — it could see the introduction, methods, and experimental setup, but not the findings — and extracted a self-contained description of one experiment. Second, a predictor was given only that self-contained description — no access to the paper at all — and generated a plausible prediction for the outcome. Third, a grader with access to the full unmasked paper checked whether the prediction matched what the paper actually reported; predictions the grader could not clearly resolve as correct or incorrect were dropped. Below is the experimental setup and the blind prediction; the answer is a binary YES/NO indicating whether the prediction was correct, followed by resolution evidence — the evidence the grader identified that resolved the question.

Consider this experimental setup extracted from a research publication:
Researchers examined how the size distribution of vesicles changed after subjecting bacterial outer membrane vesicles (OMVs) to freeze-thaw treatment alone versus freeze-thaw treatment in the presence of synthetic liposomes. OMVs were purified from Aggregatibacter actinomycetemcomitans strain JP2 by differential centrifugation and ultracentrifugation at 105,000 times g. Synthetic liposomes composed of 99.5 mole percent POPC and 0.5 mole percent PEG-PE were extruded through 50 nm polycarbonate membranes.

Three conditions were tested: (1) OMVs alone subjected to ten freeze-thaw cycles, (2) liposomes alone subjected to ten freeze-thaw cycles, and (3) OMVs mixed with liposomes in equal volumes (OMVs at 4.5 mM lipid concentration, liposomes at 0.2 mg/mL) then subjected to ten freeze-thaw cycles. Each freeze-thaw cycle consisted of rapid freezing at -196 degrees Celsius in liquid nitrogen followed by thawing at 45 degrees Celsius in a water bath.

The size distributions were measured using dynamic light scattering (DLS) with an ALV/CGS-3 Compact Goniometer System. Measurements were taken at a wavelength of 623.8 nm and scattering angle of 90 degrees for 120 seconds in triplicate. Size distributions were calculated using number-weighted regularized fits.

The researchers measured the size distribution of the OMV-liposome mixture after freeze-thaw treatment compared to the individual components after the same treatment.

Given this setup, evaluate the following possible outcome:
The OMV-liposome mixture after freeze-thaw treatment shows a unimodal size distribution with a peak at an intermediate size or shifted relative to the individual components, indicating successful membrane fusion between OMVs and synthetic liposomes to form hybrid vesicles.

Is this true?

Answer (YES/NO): YES